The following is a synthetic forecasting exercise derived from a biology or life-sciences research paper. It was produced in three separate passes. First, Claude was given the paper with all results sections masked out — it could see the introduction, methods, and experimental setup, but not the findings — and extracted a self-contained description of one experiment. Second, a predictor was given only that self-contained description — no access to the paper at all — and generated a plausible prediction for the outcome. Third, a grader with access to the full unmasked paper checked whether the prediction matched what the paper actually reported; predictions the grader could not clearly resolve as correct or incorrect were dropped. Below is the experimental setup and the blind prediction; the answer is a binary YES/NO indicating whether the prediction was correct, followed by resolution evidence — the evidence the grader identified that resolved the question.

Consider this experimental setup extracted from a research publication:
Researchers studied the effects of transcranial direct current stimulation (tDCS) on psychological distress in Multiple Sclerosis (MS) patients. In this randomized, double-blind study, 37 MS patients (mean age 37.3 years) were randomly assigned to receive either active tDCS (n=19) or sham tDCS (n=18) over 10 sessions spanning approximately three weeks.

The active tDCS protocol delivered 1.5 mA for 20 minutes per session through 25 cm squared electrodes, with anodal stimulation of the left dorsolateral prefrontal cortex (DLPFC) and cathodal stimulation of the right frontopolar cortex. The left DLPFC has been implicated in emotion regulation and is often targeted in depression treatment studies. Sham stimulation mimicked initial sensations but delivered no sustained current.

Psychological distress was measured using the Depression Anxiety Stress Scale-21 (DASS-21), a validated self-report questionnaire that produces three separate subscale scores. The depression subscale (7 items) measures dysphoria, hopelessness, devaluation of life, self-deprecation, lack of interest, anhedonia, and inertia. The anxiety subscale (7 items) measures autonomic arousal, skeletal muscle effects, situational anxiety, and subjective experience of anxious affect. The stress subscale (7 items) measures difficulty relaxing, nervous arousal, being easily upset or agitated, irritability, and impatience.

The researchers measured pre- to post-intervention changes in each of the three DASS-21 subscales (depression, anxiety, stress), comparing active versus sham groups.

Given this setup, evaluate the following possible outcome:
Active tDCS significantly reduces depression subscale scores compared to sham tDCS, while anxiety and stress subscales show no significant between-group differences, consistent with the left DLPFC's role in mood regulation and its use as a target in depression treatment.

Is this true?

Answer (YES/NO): NO